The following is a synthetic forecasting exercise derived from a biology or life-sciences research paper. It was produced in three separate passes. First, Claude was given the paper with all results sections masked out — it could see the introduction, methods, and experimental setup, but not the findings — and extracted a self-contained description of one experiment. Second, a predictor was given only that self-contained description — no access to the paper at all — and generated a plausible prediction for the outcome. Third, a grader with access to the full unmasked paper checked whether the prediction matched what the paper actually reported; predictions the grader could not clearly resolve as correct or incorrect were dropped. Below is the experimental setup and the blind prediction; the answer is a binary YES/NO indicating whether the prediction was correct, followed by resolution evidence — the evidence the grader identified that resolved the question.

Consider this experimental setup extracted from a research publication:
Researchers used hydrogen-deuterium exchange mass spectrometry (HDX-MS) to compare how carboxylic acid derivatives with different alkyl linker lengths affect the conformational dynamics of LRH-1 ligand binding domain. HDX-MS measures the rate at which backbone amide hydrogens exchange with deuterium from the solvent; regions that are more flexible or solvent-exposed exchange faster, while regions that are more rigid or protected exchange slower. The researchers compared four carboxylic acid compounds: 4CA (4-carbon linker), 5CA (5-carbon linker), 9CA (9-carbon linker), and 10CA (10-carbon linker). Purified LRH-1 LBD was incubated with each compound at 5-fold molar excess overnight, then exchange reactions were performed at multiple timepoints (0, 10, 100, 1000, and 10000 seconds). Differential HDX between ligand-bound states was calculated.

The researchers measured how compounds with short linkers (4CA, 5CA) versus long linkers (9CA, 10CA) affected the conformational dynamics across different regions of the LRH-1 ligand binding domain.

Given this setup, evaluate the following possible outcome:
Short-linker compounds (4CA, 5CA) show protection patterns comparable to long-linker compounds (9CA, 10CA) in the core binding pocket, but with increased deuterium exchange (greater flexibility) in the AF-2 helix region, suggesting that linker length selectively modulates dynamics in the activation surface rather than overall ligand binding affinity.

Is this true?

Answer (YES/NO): NO